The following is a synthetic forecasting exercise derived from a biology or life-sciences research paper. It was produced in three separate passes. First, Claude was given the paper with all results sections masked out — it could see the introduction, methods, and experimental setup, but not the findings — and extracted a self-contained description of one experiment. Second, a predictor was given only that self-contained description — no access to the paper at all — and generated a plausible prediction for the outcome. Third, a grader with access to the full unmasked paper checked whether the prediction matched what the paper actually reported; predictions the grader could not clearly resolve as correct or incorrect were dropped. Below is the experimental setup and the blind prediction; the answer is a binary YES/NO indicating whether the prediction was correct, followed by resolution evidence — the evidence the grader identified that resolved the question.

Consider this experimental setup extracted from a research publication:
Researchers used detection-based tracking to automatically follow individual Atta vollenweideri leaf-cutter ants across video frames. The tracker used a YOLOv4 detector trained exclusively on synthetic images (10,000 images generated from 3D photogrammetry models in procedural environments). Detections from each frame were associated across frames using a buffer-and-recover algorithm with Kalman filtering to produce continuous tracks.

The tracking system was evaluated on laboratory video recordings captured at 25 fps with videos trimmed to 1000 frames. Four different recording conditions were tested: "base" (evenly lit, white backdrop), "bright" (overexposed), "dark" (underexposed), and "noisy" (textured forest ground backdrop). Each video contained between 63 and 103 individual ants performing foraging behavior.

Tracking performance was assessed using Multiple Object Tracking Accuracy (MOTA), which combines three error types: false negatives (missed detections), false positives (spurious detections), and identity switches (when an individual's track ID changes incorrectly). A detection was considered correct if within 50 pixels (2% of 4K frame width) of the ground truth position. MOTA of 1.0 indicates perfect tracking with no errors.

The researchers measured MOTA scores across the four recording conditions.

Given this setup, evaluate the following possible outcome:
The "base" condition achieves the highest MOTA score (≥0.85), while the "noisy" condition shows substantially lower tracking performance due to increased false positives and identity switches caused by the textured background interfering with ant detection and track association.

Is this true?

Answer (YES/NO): NO